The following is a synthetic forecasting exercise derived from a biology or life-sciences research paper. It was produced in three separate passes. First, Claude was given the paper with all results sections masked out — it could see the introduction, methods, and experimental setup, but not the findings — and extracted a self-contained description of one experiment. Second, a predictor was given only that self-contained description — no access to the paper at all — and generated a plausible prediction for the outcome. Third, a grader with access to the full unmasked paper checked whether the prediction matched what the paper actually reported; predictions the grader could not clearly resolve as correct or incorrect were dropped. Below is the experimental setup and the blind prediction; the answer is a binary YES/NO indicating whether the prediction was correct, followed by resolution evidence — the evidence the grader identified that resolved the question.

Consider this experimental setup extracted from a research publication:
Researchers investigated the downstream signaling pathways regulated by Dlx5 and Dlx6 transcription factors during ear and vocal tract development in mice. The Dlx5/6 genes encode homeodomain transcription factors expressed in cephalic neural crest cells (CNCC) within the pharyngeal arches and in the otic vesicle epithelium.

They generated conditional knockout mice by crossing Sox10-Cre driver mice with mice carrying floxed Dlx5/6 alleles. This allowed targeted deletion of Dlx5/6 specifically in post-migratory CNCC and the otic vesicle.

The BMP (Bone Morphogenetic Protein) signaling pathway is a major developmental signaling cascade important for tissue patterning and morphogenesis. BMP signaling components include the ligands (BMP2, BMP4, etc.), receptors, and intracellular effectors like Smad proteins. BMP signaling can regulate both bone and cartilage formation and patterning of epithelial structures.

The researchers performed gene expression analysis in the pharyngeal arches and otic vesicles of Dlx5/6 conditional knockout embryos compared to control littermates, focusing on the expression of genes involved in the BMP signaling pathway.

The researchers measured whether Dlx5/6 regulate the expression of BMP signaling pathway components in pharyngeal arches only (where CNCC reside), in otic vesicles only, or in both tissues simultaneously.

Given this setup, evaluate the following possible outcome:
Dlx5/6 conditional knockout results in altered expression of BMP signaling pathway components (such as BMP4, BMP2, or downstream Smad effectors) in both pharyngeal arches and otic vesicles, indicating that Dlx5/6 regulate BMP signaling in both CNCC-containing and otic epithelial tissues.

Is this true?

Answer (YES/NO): YES